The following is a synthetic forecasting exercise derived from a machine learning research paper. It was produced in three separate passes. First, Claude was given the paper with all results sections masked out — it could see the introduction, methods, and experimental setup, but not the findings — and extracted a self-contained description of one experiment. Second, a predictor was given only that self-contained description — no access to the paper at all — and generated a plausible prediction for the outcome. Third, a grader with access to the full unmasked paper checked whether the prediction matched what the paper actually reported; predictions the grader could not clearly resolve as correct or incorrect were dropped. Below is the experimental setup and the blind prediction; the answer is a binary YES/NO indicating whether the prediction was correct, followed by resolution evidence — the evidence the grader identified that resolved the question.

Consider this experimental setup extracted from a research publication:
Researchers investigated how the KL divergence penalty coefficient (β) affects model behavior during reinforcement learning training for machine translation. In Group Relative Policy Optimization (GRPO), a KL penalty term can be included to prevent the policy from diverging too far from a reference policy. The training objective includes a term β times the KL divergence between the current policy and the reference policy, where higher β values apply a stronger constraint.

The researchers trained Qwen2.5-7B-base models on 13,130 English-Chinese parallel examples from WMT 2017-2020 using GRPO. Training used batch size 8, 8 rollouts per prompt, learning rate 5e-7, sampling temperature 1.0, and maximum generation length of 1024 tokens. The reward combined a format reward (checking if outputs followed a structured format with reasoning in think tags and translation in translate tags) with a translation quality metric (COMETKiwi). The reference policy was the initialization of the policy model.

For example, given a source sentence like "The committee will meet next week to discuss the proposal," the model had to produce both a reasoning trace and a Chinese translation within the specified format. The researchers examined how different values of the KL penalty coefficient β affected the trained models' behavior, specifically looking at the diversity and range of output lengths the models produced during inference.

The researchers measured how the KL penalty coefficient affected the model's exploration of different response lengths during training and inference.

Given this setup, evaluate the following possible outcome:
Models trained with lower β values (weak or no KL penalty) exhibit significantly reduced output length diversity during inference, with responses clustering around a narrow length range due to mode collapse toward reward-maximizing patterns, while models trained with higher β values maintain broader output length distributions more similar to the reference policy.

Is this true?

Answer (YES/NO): NO